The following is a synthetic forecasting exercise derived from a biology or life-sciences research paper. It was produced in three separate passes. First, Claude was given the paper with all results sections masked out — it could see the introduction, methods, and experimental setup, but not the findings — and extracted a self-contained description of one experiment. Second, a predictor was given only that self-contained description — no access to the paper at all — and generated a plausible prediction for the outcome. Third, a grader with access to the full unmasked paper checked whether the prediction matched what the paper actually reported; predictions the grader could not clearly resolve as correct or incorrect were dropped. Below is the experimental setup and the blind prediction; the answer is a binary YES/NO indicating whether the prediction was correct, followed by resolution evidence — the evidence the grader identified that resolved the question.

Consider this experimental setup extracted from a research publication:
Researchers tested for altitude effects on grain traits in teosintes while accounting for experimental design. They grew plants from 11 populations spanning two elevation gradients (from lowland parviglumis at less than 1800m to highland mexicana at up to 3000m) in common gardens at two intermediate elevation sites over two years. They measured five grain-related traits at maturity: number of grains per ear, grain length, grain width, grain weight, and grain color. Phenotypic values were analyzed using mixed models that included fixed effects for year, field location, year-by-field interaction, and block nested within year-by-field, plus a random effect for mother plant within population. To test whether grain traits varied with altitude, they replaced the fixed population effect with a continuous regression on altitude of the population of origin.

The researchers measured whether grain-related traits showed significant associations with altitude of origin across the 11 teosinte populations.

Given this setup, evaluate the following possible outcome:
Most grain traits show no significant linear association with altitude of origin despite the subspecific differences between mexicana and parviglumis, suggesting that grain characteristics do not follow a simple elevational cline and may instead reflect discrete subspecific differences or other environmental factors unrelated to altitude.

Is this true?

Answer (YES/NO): NO